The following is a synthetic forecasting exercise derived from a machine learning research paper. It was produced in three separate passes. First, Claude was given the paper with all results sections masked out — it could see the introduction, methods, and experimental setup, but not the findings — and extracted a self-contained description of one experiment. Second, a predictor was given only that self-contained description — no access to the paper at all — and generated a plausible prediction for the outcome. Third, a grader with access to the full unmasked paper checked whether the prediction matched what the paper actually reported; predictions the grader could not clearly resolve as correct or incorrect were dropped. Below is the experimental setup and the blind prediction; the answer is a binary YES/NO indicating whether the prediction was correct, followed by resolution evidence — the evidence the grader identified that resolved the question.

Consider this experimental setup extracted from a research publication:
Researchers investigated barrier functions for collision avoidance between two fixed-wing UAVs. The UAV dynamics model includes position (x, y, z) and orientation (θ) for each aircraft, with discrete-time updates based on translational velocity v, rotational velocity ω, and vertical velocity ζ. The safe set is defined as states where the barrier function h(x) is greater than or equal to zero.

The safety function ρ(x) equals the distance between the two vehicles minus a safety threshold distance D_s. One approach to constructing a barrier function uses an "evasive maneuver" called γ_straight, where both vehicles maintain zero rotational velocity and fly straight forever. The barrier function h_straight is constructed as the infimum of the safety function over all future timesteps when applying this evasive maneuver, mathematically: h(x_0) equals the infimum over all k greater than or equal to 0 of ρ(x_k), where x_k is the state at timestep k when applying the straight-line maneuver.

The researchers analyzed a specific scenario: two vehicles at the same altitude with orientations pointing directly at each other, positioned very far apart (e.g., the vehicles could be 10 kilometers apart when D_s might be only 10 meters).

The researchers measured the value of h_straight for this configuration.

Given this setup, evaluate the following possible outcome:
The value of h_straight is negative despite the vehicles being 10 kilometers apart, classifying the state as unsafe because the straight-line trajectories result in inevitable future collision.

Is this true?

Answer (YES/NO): YES